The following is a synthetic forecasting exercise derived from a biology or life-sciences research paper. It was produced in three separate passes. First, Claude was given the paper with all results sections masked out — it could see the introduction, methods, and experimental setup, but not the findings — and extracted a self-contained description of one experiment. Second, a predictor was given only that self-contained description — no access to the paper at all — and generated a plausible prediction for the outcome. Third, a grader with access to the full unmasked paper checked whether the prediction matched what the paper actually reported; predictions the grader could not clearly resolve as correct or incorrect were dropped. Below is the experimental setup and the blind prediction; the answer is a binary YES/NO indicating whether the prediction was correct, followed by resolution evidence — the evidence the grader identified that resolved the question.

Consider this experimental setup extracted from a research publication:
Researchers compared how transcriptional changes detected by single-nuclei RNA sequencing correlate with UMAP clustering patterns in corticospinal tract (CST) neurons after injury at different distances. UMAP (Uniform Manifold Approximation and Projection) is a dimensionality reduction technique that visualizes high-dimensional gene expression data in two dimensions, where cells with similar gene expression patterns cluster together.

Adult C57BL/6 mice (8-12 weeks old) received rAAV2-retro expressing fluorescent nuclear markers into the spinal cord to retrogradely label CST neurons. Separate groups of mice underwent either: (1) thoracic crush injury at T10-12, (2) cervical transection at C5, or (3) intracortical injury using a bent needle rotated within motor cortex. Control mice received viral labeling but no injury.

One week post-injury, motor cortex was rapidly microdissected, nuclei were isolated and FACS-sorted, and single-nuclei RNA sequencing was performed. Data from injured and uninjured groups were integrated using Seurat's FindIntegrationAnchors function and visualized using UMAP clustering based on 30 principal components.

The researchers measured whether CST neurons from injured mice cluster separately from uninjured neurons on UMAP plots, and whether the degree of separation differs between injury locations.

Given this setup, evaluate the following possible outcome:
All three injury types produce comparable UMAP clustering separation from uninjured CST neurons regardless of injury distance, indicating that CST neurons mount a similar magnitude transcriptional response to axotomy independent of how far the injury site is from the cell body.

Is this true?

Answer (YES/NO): NO